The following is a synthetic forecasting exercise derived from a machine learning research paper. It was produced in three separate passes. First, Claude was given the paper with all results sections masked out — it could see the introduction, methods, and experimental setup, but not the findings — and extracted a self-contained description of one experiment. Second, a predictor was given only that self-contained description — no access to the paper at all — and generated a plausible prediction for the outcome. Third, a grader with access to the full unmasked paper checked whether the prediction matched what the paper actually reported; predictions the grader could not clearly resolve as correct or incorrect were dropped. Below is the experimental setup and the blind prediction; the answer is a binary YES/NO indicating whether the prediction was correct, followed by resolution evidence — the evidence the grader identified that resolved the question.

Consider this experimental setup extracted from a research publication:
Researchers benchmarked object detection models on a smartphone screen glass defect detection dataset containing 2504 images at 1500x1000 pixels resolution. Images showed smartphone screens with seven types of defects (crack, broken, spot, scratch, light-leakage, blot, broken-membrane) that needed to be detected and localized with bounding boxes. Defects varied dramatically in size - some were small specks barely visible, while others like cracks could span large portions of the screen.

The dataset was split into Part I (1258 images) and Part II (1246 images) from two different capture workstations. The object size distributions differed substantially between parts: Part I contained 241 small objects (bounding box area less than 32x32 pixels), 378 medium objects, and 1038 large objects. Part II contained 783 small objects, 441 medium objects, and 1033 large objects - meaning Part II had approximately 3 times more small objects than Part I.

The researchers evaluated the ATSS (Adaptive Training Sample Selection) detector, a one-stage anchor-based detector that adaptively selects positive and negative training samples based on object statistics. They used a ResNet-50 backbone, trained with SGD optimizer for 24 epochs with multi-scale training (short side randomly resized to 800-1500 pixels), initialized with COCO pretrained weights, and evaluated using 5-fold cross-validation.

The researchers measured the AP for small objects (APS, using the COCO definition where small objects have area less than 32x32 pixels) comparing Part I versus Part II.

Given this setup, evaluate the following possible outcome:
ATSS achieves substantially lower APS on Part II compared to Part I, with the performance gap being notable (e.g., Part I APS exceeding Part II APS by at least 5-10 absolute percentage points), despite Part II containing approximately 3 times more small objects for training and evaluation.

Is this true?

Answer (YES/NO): NO